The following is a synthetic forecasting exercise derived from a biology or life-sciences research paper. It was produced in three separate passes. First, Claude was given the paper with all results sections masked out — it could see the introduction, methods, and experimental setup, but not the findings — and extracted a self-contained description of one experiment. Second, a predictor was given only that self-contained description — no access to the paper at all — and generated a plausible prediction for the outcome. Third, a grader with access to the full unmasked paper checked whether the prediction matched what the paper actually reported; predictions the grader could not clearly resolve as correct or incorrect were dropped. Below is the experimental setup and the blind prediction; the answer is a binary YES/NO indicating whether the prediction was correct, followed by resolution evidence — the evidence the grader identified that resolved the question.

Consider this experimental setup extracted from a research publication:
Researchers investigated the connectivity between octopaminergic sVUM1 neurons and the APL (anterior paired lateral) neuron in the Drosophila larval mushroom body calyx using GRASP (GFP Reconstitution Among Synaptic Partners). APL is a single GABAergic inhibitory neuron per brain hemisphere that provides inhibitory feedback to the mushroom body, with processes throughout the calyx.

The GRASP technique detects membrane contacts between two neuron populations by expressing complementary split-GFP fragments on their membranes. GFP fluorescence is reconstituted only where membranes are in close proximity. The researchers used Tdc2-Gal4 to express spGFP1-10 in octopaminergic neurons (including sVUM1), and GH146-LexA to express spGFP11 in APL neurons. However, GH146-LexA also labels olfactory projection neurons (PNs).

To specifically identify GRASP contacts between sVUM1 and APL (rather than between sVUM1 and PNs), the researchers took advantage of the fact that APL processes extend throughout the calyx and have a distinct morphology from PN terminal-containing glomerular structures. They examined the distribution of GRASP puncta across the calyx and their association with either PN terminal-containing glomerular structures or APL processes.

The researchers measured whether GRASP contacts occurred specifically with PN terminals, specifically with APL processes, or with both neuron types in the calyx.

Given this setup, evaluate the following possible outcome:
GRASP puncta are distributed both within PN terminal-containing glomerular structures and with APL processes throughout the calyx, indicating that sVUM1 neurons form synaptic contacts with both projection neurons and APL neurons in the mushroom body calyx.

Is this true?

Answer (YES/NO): YES